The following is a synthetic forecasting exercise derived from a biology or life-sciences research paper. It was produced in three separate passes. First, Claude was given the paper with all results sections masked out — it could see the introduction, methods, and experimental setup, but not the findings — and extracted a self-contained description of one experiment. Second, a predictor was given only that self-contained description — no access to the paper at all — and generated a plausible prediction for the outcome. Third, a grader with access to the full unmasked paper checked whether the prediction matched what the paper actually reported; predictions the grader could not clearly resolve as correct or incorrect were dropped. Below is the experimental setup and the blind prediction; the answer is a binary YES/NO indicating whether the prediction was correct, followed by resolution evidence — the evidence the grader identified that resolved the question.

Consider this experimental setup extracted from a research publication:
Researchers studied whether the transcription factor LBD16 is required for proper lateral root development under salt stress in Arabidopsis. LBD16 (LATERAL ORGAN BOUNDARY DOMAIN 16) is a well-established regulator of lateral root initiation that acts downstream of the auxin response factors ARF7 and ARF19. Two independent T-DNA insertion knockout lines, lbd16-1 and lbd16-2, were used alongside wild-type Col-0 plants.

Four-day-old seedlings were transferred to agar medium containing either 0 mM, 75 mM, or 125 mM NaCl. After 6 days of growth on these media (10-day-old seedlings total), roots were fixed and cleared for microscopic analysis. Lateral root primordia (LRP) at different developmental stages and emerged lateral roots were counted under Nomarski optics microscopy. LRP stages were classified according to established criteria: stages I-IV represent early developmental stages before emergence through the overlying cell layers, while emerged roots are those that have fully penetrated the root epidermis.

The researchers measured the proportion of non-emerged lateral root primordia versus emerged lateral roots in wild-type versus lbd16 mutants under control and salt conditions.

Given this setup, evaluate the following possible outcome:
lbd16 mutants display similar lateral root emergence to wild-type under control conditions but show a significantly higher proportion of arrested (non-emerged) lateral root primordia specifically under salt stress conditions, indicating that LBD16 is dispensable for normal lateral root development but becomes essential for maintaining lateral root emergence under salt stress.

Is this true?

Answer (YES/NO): YES